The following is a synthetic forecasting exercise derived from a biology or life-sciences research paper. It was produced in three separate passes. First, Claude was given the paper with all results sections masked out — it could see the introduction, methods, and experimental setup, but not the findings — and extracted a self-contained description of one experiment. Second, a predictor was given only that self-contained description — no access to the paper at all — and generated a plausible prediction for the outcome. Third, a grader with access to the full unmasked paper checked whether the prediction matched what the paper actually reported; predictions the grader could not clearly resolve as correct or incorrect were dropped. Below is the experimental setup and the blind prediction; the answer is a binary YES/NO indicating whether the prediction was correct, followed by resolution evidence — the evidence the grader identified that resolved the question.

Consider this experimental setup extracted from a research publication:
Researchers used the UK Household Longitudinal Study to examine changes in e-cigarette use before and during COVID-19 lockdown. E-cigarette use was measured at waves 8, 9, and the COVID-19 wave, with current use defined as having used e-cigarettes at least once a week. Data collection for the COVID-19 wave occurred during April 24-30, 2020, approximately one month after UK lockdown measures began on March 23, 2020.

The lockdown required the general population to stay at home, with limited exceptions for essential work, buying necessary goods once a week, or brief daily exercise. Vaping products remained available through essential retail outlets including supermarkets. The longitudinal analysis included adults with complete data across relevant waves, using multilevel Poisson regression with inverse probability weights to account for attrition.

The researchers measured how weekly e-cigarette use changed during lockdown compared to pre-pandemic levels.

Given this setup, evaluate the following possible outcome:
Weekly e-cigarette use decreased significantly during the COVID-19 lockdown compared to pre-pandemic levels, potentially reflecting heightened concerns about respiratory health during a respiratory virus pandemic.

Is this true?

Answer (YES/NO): YES